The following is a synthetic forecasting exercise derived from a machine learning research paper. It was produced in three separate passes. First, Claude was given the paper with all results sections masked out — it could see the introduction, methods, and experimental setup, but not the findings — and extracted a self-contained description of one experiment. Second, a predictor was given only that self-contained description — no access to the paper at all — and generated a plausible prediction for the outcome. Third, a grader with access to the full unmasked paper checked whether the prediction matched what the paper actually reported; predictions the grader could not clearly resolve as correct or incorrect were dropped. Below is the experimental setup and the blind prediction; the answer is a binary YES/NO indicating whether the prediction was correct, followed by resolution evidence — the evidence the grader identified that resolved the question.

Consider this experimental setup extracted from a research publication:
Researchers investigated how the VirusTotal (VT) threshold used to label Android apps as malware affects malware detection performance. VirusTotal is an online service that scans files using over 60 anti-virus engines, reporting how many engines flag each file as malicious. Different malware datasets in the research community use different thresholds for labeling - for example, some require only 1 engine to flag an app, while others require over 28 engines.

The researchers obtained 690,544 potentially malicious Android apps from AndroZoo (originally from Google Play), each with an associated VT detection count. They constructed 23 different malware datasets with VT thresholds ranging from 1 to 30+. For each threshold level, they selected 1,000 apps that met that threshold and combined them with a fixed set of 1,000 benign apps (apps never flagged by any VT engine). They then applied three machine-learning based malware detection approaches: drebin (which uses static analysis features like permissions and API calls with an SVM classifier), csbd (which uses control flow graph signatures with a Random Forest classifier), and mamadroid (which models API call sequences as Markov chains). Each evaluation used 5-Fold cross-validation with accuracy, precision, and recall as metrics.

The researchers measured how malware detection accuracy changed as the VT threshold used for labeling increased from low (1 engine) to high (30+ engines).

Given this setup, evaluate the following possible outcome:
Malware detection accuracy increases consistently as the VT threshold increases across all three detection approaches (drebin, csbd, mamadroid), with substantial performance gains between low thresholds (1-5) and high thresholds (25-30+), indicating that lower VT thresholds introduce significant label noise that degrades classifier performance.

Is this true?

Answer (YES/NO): NO